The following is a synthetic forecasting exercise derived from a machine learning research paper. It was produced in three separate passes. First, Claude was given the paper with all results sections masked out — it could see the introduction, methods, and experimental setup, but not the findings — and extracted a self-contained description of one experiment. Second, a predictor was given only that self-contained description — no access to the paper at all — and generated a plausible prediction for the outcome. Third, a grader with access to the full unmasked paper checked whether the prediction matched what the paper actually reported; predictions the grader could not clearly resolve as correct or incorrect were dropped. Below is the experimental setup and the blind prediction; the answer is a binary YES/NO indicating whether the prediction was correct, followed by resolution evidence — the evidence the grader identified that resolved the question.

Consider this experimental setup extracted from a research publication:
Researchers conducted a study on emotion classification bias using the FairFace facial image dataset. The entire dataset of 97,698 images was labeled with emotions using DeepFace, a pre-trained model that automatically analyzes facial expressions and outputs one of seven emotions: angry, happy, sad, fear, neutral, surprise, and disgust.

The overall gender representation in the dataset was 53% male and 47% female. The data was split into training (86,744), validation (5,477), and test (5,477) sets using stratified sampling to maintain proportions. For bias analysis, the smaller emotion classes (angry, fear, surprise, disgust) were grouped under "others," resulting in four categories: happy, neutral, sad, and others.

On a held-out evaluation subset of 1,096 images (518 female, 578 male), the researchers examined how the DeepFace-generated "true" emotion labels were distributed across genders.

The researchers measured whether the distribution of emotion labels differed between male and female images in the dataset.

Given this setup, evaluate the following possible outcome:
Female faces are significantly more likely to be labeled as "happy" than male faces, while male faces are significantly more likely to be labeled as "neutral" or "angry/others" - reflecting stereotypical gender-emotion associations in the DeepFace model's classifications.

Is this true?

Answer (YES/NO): YES